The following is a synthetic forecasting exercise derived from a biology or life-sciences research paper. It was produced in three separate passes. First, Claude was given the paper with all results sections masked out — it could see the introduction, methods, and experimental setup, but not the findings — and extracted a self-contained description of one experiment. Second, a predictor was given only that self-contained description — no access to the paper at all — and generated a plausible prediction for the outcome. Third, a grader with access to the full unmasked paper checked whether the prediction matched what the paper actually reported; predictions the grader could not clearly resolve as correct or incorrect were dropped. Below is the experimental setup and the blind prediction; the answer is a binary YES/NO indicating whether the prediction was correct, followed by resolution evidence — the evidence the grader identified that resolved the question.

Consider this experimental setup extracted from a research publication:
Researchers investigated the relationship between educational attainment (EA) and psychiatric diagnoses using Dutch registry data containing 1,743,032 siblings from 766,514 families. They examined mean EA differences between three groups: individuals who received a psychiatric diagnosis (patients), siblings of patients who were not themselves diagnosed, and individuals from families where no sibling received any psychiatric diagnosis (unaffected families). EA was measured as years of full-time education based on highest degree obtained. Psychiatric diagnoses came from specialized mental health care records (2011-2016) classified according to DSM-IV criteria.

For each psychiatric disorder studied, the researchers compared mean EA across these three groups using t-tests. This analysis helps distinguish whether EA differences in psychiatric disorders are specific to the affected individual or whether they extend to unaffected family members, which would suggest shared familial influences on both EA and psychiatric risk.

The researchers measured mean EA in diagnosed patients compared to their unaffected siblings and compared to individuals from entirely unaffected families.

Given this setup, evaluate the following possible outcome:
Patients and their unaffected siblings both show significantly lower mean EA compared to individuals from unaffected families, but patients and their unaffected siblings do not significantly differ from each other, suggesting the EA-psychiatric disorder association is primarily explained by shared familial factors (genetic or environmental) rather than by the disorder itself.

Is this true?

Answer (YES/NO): NO